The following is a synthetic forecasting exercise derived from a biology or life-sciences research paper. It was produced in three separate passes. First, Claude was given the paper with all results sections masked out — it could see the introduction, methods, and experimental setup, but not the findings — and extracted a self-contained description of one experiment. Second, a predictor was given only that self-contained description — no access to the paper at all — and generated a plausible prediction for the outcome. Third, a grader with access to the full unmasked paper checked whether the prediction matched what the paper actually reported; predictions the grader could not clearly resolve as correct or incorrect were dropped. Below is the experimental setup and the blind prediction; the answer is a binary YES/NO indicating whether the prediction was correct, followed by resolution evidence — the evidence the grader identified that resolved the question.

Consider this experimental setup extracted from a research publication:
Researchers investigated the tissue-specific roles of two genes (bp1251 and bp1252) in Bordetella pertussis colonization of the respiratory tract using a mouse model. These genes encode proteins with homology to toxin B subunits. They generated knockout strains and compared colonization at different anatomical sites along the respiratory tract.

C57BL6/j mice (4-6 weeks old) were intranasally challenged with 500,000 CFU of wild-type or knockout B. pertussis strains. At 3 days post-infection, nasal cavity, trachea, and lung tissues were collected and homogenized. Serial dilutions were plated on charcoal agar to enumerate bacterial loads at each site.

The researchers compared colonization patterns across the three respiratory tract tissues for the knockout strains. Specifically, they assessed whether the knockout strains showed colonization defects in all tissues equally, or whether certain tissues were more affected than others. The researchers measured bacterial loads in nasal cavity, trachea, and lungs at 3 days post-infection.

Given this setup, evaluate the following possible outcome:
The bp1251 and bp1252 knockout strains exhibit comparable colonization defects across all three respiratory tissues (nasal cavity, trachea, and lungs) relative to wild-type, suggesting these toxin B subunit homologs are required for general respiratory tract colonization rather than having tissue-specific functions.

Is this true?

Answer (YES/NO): NO